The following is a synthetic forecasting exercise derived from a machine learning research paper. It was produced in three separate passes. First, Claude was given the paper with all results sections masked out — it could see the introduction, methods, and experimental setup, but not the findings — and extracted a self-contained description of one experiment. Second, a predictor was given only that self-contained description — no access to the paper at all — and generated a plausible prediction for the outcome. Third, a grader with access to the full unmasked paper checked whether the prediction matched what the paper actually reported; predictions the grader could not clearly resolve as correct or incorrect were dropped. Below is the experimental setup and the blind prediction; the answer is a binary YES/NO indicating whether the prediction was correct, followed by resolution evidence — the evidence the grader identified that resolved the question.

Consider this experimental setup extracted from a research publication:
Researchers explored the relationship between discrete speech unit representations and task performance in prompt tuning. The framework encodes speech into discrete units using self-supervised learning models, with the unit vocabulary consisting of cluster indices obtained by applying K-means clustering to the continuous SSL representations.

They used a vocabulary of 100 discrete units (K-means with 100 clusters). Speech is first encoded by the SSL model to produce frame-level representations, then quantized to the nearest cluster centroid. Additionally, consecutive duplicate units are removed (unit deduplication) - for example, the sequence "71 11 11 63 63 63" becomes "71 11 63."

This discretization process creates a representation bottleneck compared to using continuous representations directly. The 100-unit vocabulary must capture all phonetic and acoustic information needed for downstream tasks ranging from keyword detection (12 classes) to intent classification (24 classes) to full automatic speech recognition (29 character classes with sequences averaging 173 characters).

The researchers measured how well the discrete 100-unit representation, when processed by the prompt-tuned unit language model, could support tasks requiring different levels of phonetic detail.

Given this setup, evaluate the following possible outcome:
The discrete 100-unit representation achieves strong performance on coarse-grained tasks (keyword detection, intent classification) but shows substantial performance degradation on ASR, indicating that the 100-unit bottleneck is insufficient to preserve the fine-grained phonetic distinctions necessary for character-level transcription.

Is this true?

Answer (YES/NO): NO